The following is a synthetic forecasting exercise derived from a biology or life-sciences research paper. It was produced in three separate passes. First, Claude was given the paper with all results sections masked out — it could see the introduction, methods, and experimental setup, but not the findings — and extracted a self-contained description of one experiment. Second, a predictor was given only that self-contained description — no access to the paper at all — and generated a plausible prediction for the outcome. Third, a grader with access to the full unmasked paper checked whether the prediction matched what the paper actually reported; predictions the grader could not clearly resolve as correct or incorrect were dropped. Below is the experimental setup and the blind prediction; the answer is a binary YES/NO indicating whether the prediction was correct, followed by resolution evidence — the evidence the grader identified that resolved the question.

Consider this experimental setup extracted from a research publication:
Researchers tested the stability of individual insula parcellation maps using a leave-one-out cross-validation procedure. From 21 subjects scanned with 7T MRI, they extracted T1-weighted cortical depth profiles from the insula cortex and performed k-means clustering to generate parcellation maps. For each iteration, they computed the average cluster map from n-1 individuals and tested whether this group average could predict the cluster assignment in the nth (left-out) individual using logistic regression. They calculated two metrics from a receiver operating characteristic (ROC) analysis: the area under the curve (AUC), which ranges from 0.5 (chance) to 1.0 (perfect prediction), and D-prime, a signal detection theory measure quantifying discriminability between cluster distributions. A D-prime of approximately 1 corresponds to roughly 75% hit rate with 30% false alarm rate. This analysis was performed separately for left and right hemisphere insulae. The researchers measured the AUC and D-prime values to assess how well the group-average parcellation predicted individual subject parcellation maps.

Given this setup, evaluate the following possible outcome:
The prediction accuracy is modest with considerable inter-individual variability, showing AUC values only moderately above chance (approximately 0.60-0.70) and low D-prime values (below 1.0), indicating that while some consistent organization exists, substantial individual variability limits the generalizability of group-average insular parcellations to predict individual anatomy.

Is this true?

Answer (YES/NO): NO